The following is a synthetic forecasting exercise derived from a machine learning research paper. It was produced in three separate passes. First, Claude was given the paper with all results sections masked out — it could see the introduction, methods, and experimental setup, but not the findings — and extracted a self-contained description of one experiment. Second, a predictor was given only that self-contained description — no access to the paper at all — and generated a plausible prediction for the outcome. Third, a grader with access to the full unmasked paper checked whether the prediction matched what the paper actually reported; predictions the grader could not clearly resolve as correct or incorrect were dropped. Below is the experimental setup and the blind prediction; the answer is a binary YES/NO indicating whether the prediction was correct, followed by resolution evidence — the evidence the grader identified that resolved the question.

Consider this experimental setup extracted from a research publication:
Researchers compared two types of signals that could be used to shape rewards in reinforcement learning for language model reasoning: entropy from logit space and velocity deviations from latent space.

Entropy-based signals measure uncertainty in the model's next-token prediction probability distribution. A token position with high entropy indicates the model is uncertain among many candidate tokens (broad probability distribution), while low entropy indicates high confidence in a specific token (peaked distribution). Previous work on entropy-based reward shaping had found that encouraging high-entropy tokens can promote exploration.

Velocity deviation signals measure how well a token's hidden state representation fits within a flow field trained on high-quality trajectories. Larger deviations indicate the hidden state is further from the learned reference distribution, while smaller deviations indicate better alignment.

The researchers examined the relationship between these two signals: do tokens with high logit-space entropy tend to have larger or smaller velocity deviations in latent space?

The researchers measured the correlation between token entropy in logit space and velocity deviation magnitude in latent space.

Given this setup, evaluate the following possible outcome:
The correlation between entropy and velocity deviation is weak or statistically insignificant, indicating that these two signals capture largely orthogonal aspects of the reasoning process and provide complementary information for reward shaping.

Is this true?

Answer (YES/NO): NO